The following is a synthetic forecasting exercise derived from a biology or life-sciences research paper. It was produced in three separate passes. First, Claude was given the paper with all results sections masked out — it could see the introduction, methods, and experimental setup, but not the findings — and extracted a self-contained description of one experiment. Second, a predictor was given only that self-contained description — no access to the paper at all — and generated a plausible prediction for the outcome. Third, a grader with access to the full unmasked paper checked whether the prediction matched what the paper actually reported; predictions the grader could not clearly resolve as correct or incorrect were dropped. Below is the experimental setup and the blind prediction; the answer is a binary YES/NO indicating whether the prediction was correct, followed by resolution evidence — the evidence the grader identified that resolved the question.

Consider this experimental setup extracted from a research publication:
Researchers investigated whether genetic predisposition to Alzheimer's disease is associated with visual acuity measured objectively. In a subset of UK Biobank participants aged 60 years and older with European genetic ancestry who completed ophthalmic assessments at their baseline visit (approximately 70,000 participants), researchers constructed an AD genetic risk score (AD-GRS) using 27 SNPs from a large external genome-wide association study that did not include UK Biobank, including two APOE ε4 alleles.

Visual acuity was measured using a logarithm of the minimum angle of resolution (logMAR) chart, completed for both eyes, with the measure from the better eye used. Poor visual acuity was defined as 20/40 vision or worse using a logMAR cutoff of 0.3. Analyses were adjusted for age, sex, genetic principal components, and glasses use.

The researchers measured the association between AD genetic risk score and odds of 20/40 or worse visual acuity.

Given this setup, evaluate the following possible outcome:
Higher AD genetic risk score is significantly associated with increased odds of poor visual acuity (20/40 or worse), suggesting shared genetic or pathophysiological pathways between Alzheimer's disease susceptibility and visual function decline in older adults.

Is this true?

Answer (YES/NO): NO